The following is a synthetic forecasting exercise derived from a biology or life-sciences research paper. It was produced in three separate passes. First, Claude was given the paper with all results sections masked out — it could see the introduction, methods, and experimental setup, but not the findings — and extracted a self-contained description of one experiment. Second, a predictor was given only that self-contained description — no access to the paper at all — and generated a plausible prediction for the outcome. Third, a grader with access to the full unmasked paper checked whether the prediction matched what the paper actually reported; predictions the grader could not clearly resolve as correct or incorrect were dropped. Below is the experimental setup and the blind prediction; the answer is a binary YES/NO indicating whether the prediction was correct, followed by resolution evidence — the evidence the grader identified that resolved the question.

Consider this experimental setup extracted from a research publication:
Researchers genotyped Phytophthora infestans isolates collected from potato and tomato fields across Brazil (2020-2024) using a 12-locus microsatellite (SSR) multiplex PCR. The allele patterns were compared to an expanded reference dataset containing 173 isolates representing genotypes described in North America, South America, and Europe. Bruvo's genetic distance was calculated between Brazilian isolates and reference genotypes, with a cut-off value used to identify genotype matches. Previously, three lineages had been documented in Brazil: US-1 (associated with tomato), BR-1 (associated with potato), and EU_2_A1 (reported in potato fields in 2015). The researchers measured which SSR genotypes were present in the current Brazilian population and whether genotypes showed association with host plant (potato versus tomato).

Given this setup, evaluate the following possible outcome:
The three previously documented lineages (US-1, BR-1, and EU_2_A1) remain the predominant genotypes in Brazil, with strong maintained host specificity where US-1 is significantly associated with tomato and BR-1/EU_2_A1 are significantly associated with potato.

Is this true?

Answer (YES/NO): NO